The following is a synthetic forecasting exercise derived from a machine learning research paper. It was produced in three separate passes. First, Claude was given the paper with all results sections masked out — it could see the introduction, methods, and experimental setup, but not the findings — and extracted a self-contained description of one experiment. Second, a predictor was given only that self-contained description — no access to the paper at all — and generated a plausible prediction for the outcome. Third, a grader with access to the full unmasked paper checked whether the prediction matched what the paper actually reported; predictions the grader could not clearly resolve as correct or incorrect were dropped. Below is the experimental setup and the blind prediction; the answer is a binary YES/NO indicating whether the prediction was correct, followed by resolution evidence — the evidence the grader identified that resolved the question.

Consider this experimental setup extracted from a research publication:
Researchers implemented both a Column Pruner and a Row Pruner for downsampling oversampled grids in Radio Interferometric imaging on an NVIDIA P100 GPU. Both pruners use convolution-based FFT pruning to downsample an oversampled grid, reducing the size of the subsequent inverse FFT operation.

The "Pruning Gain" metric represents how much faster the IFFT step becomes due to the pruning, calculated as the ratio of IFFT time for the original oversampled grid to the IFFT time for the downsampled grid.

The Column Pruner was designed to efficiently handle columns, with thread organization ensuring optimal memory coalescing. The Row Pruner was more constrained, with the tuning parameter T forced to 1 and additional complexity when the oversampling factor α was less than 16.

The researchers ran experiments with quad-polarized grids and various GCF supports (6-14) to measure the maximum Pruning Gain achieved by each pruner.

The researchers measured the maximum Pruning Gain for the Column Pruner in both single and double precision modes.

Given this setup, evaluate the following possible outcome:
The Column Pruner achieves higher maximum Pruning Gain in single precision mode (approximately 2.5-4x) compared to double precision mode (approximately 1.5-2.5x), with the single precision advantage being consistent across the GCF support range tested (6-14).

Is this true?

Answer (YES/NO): NO